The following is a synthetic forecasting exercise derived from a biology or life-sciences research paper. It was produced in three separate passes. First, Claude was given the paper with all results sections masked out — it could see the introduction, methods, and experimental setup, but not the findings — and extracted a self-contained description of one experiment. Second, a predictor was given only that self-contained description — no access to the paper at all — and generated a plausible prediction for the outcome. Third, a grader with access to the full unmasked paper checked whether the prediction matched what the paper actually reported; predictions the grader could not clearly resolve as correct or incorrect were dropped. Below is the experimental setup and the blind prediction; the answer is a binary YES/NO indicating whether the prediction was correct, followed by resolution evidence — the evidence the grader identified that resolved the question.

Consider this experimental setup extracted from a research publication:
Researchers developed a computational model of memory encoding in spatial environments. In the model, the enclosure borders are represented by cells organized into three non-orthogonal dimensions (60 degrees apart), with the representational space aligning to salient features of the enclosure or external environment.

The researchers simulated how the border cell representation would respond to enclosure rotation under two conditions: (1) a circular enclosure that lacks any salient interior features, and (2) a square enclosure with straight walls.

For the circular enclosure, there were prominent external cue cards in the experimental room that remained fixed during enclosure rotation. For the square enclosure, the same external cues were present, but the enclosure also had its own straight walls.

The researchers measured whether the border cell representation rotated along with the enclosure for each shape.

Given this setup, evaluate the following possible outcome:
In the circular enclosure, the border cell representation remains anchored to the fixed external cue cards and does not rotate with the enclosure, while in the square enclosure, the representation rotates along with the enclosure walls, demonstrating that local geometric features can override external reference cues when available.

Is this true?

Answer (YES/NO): YES